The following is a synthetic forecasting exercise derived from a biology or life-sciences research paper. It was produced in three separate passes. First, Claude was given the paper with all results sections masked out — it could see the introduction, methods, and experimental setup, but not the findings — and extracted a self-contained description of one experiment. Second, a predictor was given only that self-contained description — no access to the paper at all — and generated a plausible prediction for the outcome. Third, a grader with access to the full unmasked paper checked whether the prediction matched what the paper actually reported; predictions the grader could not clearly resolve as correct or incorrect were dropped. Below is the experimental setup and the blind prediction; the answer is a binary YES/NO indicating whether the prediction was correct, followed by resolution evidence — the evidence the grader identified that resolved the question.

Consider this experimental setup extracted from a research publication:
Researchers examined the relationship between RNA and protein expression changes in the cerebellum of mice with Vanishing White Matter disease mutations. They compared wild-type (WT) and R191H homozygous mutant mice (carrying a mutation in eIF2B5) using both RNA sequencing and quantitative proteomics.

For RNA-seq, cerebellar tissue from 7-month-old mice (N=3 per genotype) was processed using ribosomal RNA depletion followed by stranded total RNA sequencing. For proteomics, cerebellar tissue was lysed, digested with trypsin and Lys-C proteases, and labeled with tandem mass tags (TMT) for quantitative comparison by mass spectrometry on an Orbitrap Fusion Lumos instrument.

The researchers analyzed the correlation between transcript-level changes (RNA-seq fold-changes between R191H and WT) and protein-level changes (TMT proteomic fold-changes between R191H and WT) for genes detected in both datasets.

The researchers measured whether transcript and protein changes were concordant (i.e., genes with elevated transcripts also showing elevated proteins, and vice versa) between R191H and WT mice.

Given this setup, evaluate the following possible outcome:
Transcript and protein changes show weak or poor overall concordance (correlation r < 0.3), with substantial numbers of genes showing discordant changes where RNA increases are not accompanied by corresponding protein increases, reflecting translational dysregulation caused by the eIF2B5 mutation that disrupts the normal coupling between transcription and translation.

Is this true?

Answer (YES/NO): NO